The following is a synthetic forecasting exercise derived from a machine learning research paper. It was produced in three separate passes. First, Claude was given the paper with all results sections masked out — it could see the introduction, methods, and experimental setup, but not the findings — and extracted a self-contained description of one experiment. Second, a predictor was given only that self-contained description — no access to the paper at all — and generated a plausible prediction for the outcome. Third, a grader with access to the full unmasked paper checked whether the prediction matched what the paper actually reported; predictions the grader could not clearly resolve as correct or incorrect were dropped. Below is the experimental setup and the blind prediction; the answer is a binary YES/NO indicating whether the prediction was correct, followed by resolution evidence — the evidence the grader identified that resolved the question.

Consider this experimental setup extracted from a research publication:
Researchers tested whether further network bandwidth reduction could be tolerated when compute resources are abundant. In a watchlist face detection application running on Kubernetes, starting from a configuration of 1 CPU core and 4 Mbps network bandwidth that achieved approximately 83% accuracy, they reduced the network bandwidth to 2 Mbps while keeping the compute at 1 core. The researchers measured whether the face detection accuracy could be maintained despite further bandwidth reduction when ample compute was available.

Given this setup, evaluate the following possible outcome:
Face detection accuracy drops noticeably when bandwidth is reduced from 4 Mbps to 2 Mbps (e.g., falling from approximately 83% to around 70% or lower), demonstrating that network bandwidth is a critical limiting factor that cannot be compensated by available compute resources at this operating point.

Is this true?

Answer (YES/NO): NO